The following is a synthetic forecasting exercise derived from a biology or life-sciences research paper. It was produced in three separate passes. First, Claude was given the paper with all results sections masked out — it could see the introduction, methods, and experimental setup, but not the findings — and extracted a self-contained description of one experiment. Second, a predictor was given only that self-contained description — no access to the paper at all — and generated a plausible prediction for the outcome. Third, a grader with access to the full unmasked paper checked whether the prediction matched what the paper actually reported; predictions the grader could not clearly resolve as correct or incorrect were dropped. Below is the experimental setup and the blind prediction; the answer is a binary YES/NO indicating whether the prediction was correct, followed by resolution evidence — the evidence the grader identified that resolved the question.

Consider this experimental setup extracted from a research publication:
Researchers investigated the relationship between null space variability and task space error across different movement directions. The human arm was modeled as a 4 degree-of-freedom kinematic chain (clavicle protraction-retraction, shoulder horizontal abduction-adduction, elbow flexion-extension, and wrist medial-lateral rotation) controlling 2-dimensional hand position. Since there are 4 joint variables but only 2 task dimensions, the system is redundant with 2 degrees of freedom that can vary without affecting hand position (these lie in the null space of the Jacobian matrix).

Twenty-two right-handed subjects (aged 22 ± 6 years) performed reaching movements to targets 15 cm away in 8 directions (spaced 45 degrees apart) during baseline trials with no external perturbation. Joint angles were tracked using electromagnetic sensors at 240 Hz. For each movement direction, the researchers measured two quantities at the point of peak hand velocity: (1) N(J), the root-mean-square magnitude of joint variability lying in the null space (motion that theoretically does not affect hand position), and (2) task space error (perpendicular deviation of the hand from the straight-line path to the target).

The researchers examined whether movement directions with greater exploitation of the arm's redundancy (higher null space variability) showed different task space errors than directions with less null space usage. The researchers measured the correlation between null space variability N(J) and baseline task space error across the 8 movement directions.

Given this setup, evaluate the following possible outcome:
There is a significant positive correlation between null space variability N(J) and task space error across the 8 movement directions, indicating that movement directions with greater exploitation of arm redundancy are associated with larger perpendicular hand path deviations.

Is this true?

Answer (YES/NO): YES